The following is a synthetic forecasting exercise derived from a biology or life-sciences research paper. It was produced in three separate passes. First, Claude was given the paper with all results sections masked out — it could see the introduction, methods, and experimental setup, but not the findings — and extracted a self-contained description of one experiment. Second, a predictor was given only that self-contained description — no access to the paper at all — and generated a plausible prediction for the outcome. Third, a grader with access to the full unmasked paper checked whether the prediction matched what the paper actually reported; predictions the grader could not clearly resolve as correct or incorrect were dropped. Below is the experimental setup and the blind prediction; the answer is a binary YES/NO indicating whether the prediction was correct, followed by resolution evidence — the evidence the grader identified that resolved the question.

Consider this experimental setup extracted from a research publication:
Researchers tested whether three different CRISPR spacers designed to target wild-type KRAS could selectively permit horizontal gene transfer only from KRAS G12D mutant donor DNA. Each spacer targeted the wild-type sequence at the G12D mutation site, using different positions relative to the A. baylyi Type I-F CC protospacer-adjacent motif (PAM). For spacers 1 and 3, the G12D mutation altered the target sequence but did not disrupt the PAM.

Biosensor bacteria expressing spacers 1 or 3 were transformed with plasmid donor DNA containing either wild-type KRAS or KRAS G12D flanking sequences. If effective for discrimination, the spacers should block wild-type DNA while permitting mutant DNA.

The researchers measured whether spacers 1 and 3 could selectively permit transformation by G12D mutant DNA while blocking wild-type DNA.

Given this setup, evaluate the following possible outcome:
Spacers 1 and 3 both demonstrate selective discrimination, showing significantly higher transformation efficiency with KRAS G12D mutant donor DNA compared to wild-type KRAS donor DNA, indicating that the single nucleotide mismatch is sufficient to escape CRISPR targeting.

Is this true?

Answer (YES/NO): NO